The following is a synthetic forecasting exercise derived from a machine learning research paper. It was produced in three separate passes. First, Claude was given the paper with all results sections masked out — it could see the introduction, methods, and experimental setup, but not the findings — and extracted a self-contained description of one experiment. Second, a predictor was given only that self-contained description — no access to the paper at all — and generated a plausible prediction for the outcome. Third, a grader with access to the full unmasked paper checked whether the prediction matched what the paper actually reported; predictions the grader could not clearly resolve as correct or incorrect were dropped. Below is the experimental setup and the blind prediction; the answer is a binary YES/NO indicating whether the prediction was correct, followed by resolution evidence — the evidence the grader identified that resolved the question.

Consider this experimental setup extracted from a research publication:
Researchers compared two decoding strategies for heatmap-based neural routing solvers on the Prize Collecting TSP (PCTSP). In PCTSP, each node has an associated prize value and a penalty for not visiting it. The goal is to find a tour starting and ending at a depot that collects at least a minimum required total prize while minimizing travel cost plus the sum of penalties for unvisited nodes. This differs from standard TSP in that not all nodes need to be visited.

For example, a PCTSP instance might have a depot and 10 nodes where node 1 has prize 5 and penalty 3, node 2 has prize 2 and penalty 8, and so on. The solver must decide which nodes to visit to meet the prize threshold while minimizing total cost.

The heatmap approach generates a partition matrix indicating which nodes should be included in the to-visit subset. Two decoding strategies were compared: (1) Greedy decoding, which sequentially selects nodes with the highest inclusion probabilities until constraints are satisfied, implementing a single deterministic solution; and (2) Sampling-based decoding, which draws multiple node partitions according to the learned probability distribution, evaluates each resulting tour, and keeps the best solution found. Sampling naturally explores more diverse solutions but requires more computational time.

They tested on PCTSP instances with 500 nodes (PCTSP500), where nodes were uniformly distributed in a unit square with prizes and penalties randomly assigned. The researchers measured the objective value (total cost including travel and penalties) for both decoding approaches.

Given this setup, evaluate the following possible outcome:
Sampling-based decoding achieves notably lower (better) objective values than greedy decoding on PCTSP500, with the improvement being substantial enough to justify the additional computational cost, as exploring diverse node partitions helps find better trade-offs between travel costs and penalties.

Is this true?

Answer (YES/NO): NO